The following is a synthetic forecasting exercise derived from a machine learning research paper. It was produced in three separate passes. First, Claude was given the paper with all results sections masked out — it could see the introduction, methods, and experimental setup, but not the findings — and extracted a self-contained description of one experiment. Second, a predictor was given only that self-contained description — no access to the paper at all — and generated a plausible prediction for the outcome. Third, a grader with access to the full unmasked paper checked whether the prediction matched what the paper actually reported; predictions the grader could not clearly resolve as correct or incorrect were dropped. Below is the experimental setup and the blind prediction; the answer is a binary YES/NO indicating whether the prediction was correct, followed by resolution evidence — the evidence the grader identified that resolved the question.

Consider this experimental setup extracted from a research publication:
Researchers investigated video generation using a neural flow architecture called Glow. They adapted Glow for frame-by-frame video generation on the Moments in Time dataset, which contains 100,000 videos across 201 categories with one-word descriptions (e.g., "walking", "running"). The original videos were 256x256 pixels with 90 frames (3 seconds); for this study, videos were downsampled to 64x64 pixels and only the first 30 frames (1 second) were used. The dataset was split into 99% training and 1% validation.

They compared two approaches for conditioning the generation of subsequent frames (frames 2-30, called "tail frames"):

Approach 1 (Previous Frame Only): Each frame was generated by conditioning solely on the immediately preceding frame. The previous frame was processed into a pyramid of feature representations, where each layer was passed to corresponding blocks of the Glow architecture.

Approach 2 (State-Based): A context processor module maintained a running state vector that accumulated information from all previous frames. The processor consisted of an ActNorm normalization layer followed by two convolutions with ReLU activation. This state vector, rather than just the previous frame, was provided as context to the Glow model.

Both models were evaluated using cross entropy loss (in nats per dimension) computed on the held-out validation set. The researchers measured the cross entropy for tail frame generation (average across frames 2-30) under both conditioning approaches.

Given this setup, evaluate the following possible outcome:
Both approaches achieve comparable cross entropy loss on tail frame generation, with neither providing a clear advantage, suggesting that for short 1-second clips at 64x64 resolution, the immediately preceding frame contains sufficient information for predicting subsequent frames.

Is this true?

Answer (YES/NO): NO